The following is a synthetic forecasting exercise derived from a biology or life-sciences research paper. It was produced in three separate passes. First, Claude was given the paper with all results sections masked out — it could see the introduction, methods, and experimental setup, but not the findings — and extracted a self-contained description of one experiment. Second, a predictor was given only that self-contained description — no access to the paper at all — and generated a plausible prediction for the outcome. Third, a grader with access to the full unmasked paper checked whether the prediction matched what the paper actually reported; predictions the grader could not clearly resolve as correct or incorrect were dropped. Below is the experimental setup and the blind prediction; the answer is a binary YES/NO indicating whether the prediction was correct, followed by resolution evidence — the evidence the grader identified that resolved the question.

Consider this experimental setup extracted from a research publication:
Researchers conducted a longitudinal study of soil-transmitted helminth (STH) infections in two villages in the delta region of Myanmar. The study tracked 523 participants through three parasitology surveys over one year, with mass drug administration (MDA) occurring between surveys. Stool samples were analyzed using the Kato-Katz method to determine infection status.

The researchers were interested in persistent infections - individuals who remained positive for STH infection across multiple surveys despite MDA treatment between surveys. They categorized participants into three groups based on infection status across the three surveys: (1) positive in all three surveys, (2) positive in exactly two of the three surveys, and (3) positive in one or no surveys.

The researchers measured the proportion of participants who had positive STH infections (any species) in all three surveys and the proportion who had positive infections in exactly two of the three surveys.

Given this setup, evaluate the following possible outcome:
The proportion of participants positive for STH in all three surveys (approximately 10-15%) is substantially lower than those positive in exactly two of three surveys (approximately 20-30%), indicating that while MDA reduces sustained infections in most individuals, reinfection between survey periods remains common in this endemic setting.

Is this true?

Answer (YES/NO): NO